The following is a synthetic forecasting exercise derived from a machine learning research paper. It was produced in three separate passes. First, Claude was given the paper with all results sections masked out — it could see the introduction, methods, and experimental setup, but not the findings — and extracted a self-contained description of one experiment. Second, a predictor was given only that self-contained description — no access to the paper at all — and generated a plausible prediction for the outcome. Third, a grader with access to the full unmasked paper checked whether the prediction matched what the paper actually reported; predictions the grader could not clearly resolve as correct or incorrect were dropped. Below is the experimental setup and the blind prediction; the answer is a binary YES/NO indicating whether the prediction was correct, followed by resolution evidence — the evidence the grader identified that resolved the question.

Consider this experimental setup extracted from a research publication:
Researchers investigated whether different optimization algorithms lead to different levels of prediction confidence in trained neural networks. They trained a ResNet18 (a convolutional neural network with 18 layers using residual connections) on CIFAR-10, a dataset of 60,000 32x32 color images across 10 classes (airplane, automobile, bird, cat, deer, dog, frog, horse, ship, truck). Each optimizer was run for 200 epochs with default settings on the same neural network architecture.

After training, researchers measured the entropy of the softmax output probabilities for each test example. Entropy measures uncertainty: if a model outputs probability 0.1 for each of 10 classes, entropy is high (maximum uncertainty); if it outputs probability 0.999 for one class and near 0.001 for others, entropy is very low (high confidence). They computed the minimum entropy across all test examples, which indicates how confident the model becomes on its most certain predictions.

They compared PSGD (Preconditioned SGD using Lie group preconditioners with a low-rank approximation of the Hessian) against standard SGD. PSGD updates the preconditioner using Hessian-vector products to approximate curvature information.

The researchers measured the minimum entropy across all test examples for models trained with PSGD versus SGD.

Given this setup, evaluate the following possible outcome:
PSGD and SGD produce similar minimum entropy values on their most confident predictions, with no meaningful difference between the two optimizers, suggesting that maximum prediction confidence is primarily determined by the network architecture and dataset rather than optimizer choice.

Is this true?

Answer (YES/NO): NO